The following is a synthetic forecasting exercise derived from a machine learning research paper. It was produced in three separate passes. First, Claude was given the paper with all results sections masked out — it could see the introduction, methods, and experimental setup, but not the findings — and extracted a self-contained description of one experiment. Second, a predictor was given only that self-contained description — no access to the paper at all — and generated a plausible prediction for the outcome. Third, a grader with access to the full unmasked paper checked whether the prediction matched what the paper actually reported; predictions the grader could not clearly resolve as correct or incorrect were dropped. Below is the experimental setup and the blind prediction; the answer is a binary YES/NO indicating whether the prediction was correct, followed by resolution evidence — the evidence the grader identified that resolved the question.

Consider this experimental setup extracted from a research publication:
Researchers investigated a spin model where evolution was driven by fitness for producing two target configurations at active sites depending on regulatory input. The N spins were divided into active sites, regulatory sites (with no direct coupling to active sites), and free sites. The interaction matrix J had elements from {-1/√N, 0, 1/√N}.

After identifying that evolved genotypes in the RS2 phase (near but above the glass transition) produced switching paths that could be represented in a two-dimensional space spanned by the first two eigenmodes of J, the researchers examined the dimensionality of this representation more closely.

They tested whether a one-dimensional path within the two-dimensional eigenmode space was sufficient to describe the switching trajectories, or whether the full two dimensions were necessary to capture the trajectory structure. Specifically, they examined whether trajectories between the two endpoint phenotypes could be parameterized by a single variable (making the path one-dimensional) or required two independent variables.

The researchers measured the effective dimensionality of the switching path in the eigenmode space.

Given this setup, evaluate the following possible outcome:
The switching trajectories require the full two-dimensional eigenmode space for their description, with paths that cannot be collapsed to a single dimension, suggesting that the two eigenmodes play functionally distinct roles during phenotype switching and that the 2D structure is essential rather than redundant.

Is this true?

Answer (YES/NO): NO